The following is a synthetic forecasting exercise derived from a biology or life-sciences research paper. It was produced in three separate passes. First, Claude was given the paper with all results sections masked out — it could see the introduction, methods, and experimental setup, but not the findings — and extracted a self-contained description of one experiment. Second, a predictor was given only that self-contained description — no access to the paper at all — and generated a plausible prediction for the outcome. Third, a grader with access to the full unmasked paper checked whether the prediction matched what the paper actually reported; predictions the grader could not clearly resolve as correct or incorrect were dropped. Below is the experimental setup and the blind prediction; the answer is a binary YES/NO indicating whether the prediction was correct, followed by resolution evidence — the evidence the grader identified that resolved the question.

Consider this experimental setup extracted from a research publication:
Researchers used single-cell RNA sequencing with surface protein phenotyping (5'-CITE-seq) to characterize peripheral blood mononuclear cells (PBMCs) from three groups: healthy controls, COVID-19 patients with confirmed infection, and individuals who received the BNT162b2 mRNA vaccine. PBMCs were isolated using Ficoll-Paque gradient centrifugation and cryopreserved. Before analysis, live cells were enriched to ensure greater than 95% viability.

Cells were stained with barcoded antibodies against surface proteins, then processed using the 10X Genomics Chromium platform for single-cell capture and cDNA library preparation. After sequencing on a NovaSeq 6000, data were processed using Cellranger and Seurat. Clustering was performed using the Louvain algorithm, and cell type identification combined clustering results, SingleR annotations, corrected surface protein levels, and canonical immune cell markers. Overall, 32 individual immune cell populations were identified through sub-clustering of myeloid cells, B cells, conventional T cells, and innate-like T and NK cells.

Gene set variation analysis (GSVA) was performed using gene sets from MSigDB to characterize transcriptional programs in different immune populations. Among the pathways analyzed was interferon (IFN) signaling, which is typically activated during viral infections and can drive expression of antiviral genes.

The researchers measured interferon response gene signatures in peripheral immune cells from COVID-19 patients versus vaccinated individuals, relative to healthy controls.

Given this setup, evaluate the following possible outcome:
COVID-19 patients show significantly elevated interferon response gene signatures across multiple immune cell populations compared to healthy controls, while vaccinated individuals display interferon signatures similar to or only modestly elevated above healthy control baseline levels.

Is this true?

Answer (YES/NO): YES